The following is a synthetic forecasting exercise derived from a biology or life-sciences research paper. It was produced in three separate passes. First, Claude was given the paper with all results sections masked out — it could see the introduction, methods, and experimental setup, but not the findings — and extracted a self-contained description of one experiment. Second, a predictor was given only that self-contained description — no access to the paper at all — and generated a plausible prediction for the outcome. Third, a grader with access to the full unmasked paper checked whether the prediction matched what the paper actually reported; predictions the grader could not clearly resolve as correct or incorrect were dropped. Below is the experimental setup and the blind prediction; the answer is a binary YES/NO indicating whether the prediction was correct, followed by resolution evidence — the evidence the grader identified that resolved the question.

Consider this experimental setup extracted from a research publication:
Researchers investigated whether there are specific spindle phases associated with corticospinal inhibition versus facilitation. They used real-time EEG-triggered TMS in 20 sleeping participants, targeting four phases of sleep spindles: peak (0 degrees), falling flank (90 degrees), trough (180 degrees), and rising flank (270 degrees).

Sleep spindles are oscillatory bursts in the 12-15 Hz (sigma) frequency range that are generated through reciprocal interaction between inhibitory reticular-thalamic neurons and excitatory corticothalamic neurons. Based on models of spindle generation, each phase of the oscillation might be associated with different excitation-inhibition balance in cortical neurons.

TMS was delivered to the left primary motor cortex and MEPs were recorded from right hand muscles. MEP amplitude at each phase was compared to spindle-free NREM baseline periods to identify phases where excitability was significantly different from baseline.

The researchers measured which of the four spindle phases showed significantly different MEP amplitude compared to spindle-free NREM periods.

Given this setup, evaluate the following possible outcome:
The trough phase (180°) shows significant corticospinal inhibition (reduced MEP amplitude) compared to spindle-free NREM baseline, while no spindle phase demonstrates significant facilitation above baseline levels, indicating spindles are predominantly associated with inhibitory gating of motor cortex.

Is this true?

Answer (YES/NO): NO